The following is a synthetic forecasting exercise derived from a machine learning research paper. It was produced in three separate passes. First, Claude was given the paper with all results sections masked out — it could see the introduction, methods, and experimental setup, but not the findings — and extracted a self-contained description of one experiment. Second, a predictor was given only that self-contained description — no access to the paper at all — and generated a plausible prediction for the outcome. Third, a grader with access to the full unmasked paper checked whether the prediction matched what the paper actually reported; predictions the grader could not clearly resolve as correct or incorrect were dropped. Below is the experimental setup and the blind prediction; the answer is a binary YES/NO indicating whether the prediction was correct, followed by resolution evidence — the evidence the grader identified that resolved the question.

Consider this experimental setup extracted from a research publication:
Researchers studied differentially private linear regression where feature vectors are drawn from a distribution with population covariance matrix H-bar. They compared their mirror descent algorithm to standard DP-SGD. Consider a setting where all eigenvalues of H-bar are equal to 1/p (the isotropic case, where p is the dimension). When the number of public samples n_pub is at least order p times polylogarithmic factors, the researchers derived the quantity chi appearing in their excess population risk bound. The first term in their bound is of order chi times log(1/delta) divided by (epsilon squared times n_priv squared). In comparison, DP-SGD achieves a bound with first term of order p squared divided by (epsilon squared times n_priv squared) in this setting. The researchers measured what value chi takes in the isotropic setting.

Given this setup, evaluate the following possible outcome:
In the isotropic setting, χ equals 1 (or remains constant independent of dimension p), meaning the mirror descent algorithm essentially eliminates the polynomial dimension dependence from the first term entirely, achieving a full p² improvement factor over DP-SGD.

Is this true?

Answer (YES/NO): NO